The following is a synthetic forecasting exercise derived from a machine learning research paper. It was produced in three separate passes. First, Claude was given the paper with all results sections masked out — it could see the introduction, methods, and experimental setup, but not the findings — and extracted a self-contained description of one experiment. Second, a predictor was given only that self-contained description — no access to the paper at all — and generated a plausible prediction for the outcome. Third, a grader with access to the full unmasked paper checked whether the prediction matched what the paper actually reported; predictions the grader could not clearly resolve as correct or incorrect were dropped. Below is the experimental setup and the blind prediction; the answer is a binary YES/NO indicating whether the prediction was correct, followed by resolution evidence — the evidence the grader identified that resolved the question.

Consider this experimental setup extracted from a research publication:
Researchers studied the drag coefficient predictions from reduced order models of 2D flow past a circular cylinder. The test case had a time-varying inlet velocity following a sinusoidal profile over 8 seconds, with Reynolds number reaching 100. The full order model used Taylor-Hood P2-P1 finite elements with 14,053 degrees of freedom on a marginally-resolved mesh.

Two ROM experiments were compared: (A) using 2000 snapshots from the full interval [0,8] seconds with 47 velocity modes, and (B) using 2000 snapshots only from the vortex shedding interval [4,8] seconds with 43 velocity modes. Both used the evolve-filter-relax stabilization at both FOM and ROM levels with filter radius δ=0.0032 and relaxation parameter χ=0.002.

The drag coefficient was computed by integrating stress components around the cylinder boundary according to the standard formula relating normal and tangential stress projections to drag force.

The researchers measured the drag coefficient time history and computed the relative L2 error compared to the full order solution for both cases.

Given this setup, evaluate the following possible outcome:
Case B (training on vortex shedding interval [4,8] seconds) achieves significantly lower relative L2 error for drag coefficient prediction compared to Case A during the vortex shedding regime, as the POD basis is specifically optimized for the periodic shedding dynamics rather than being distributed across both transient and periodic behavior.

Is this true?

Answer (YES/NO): YES